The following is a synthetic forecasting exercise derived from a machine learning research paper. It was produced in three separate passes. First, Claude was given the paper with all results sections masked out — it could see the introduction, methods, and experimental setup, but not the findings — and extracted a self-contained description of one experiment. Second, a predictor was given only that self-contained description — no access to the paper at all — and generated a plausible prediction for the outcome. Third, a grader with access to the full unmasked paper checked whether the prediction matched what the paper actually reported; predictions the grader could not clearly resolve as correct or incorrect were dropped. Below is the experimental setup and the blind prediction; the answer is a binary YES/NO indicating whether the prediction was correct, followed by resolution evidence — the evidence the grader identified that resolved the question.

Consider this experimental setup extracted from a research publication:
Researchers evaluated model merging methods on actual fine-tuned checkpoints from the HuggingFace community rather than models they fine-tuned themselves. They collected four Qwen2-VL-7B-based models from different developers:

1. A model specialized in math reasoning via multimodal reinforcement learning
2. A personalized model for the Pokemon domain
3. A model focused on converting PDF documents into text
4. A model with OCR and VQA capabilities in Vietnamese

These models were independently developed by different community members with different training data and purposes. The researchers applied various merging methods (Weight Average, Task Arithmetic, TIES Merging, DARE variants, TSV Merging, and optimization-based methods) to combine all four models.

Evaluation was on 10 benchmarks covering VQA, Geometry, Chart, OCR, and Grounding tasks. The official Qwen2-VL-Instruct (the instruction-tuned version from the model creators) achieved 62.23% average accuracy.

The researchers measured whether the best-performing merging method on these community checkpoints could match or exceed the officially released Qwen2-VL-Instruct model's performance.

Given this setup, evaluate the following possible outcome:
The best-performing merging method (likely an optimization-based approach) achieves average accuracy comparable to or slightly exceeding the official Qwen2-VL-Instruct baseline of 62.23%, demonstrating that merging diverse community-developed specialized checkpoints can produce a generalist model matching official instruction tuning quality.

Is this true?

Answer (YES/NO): NO